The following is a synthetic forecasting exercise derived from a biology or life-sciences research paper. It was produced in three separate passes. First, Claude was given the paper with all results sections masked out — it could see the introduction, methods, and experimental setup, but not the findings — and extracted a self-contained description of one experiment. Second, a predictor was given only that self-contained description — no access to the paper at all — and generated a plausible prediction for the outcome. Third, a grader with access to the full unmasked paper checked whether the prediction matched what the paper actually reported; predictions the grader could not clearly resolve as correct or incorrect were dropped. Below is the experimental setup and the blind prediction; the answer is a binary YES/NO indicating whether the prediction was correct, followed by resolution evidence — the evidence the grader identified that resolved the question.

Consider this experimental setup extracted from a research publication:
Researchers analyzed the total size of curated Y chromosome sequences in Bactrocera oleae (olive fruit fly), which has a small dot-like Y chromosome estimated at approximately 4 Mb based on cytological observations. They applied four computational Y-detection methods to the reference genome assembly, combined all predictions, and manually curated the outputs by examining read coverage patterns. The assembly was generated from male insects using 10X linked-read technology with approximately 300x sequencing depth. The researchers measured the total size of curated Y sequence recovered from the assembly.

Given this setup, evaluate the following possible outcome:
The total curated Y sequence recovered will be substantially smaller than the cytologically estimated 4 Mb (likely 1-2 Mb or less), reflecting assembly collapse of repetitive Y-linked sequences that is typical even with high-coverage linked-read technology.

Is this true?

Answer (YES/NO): NO